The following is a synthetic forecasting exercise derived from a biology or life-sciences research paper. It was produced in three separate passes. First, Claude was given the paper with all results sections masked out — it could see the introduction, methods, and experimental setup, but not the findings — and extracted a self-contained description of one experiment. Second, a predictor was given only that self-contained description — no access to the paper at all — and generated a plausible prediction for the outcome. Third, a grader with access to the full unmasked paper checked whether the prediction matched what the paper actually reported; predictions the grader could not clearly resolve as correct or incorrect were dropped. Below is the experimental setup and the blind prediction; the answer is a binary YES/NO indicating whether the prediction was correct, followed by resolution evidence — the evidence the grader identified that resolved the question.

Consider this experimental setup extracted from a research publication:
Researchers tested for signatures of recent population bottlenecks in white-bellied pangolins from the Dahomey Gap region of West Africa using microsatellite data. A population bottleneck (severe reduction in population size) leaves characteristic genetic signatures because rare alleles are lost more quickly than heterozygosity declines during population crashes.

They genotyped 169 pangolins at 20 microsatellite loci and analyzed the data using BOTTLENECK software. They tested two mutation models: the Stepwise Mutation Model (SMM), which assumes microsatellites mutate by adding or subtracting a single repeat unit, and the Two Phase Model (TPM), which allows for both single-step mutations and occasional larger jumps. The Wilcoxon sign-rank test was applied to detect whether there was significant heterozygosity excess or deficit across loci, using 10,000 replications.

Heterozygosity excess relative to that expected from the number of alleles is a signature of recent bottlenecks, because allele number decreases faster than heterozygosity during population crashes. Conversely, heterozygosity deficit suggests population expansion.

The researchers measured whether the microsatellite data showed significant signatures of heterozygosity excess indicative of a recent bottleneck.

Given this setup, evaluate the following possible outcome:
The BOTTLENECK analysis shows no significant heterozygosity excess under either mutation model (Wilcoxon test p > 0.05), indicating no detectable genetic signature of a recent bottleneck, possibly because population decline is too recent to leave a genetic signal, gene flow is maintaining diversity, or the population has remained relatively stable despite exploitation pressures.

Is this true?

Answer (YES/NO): YES